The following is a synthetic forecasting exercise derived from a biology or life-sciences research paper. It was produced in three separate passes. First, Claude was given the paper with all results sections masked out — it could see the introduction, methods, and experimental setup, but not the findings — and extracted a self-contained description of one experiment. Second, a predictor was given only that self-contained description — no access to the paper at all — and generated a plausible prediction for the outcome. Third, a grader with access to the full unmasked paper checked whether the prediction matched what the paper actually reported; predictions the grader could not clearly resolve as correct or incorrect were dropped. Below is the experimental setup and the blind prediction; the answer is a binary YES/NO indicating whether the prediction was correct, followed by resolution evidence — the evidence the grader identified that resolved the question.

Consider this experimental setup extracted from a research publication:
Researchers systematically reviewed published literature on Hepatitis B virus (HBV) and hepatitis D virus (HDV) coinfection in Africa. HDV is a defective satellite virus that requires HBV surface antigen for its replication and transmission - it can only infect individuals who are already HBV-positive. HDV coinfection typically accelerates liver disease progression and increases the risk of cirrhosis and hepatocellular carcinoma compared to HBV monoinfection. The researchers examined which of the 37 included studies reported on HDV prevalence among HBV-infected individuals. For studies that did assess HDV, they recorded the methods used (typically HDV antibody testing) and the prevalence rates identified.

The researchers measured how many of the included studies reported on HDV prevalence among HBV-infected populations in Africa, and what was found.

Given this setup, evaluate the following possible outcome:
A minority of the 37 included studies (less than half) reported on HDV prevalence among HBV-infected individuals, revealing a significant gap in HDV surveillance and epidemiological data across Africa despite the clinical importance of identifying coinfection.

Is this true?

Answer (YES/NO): YES